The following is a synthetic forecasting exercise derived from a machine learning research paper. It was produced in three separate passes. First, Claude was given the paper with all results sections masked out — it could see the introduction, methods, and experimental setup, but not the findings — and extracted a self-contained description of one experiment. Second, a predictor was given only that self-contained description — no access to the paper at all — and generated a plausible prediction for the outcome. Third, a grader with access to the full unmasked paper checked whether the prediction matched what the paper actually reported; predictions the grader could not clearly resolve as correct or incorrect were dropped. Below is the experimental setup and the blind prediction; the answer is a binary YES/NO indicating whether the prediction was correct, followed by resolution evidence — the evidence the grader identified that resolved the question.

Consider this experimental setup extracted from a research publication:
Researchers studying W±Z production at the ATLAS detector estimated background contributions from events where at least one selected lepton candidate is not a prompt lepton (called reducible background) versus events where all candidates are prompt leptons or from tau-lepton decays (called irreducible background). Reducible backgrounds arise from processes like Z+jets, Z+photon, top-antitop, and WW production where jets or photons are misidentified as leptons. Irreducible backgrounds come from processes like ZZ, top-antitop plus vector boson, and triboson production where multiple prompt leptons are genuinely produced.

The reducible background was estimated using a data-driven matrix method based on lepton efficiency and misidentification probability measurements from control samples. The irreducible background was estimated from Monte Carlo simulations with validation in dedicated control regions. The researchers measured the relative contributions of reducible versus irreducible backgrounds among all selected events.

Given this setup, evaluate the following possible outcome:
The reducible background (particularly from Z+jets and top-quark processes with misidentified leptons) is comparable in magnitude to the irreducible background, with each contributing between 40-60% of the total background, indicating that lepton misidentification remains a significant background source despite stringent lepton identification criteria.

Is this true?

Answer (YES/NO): NO